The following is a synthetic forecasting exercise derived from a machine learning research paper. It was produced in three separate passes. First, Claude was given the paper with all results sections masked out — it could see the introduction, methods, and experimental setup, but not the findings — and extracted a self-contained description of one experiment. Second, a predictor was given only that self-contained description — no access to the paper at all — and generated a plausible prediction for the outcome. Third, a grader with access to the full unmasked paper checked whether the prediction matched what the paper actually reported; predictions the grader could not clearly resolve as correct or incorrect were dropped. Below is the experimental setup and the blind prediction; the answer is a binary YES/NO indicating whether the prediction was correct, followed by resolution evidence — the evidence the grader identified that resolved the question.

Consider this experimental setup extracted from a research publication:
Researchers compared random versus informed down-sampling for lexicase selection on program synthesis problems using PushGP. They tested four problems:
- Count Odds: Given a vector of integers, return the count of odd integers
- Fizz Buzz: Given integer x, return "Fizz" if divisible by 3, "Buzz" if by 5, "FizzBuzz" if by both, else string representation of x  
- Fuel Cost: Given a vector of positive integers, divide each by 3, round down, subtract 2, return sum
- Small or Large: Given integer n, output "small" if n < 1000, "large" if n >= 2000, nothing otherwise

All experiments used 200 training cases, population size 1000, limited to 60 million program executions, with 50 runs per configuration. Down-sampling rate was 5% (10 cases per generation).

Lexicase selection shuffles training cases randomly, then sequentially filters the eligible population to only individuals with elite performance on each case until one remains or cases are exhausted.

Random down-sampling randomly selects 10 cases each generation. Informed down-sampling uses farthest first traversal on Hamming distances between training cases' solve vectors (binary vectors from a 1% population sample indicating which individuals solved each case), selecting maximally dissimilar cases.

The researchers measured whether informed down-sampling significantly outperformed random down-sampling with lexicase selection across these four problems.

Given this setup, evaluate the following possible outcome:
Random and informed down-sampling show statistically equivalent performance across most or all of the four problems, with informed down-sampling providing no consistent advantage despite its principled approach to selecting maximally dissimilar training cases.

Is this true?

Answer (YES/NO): NO